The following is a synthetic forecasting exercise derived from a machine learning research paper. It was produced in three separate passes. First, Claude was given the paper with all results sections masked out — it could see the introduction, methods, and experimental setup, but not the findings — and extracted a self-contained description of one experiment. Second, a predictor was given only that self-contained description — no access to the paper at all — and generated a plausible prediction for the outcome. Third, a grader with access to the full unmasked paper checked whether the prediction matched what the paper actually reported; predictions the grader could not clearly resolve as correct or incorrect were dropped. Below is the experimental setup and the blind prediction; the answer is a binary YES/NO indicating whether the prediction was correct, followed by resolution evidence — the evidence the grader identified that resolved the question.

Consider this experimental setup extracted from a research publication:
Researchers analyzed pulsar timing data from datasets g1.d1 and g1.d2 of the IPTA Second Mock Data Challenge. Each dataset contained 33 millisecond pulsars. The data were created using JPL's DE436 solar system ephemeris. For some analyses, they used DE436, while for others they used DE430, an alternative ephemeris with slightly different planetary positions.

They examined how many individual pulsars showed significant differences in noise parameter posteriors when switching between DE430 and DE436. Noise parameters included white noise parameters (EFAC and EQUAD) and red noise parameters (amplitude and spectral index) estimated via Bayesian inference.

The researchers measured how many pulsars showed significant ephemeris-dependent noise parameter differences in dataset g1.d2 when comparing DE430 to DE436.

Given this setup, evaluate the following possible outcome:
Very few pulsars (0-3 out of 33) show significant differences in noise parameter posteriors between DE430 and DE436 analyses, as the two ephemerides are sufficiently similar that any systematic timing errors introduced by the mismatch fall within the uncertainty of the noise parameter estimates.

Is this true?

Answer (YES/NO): YES